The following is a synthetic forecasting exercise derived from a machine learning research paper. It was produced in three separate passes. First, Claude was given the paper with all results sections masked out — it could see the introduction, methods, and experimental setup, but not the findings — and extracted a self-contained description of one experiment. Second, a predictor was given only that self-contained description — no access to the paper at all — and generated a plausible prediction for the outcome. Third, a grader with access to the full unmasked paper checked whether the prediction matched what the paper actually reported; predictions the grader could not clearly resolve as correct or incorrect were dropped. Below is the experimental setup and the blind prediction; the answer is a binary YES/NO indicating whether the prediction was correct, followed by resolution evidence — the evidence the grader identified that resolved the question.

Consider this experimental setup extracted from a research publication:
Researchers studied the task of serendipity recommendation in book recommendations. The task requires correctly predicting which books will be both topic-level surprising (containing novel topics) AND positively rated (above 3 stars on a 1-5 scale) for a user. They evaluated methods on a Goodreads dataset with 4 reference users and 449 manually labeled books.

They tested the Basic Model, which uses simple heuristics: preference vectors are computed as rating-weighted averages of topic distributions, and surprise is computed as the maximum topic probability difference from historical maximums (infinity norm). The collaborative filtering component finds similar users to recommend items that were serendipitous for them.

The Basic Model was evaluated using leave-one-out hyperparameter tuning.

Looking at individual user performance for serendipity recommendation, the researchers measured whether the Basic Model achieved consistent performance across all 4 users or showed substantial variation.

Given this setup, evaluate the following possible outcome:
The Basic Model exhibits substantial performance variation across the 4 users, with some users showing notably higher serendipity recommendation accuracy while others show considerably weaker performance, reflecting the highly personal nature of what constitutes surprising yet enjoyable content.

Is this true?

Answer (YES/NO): YES